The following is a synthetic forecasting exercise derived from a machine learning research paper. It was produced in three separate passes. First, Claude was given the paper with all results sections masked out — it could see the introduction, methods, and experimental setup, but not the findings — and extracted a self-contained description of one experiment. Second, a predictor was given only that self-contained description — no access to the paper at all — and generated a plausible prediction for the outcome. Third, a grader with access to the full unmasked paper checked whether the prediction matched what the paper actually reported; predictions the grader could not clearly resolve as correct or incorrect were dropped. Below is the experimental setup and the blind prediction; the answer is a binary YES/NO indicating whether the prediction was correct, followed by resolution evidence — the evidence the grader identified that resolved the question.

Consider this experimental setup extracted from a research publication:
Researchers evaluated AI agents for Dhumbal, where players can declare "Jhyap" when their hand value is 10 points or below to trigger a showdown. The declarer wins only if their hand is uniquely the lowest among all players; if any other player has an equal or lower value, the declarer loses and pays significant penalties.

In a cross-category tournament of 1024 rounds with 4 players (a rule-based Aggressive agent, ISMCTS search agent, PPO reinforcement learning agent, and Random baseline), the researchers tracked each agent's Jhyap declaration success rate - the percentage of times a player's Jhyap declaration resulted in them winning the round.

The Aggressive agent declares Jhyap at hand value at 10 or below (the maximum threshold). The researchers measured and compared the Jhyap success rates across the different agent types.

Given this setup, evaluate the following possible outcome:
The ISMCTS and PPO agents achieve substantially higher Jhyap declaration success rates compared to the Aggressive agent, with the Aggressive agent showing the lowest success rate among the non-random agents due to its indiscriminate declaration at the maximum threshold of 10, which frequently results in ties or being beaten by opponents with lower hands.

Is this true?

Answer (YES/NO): NO